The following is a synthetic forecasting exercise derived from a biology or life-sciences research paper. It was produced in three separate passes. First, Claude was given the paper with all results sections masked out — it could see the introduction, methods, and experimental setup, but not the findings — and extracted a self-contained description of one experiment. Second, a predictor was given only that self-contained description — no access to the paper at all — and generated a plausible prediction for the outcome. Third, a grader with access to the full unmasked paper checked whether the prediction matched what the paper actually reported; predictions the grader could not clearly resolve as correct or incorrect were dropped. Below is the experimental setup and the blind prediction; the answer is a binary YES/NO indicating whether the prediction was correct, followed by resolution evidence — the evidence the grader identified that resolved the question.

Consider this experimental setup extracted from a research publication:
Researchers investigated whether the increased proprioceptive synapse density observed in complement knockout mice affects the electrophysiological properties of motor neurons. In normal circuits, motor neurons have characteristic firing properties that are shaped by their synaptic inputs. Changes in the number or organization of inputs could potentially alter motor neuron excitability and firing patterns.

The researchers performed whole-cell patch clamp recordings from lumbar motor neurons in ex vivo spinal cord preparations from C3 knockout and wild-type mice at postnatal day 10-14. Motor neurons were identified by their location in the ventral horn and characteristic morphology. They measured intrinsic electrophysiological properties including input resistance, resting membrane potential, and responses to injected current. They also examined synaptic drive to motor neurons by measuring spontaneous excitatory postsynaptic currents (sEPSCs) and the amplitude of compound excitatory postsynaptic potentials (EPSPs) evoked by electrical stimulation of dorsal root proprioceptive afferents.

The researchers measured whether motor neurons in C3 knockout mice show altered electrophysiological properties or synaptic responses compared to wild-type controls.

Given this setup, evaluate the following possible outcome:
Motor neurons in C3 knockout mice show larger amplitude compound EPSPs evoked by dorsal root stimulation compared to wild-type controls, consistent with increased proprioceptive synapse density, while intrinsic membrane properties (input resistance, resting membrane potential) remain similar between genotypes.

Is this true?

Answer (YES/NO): YES